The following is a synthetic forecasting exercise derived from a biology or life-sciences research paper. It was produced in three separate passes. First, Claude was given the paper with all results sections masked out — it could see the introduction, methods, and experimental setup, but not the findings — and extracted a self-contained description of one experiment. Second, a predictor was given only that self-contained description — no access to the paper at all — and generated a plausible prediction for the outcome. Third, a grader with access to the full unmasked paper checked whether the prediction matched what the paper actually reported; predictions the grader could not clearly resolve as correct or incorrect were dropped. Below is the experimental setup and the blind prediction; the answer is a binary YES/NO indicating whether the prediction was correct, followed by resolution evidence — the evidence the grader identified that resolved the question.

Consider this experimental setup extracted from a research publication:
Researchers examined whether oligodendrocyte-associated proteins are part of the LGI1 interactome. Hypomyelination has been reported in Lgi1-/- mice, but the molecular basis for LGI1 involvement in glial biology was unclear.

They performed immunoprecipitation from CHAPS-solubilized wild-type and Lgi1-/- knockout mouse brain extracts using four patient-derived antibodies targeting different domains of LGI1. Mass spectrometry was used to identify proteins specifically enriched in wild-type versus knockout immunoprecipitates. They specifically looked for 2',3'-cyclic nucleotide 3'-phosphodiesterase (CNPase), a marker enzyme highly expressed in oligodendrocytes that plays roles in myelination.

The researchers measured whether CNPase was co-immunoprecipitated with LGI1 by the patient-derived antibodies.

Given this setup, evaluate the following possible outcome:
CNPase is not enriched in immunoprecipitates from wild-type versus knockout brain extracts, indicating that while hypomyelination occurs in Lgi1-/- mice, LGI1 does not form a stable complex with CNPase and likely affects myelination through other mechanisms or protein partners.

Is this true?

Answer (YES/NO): NO